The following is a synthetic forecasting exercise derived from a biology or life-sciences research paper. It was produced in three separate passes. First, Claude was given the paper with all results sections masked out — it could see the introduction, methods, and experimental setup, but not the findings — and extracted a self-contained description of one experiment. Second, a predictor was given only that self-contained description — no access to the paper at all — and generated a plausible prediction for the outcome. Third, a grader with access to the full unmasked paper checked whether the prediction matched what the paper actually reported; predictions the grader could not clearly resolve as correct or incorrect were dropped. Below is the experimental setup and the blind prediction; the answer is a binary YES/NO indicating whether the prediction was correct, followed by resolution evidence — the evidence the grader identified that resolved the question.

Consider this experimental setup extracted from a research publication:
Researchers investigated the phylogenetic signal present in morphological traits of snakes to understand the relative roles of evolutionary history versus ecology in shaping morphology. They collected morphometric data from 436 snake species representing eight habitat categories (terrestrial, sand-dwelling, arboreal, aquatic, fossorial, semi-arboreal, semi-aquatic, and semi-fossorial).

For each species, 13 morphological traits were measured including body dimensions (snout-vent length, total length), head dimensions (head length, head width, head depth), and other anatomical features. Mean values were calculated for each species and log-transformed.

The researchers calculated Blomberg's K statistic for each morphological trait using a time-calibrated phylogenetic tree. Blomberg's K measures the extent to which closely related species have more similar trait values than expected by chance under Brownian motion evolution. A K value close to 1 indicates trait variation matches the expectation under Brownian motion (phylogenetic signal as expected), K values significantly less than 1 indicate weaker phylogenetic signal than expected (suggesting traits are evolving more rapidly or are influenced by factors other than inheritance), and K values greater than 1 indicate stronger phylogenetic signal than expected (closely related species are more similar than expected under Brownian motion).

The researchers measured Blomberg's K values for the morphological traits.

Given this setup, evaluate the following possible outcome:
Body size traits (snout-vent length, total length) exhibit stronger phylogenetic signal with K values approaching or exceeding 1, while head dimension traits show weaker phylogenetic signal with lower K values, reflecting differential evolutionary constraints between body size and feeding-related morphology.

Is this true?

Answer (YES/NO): NO